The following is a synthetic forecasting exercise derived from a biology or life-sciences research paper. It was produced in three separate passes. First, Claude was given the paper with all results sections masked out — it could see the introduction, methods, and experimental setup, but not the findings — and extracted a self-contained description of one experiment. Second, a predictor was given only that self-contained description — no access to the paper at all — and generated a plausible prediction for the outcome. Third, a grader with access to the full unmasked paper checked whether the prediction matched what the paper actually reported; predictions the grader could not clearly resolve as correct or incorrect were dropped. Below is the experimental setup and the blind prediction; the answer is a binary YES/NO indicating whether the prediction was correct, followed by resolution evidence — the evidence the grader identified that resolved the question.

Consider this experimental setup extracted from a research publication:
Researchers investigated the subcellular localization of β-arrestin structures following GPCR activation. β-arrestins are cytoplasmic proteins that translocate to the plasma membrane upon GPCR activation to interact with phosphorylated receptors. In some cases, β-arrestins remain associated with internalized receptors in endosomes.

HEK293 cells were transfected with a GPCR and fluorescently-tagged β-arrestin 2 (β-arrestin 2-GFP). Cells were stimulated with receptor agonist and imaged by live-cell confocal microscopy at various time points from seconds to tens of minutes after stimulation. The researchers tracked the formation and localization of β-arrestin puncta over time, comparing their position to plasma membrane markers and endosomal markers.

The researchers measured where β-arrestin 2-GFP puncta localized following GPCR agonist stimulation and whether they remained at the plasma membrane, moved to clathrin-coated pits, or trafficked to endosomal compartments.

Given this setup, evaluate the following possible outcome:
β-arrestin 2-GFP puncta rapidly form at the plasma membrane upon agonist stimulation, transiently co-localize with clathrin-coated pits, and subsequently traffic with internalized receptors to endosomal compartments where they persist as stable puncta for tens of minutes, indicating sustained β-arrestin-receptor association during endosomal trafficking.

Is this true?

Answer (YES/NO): NO